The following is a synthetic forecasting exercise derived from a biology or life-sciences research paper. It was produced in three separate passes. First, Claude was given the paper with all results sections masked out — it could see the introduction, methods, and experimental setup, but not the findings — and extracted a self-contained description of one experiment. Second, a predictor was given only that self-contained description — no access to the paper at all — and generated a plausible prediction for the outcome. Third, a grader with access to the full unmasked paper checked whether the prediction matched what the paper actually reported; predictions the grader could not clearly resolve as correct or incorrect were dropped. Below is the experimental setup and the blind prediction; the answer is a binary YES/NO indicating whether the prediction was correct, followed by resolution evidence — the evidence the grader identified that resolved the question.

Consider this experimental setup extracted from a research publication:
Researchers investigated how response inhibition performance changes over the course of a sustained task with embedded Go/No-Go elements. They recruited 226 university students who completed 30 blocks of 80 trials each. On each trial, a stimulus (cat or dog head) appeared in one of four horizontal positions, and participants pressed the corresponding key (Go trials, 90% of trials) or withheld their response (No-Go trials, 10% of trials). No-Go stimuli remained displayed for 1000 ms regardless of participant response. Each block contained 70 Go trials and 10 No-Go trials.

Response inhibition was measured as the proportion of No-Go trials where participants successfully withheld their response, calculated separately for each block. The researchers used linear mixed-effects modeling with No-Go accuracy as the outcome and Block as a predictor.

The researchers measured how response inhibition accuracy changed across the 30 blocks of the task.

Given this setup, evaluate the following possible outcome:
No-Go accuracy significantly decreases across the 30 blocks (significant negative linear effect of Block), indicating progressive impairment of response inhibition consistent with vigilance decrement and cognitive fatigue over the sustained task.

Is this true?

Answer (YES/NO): YES